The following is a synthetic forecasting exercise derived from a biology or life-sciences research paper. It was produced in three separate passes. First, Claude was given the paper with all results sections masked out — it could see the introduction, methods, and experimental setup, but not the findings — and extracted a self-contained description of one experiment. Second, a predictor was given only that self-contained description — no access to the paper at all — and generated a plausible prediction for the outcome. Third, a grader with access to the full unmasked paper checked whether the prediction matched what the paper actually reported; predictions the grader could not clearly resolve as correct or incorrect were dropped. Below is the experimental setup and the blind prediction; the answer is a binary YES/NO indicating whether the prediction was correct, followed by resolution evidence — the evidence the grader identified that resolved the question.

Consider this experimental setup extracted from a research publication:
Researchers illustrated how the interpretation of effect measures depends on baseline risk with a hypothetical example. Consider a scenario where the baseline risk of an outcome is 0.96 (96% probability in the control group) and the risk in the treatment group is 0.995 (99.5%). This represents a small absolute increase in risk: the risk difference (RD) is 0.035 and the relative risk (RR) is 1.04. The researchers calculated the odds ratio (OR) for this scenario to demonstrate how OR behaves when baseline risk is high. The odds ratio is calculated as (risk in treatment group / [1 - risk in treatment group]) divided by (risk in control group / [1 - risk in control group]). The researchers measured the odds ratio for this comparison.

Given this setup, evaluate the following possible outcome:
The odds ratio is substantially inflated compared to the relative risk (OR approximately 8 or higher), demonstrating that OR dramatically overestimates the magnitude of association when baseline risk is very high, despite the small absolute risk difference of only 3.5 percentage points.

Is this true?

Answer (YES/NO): YES